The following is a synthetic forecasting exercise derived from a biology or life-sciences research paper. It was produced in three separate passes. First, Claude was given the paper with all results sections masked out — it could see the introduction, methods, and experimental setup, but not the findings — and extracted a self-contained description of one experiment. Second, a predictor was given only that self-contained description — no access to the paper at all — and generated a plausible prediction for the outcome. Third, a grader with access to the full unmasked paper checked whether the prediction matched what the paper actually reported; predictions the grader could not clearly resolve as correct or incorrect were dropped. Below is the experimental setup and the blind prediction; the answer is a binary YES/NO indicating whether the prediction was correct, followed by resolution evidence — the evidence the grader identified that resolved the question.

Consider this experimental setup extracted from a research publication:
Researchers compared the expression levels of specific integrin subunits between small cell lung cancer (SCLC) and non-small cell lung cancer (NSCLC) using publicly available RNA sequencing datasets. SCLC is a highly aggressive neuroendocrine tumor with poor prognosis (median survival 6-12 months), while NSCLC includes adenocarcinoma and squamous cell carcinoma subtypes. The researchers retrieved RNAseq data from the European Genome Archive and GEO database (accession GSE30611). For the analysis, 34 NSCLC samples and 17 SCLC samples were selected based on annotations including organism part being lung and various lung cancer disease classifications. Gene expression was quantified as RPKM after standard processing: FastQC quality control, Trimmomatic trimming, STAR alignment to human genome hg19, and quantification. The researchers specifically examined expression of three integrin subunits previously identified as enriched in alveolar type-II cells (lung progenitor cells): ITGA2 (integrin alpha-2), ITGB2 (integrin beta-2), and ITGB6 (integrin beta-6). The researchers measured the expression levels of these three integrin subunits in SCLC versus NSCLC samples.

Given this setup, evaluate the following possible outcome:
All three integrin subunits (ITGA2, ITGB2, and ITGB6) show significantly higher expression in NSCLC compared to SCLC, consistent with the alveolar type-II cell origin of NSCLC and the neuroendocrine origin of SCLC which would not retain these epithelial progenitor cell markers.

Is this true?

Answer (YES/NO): NO